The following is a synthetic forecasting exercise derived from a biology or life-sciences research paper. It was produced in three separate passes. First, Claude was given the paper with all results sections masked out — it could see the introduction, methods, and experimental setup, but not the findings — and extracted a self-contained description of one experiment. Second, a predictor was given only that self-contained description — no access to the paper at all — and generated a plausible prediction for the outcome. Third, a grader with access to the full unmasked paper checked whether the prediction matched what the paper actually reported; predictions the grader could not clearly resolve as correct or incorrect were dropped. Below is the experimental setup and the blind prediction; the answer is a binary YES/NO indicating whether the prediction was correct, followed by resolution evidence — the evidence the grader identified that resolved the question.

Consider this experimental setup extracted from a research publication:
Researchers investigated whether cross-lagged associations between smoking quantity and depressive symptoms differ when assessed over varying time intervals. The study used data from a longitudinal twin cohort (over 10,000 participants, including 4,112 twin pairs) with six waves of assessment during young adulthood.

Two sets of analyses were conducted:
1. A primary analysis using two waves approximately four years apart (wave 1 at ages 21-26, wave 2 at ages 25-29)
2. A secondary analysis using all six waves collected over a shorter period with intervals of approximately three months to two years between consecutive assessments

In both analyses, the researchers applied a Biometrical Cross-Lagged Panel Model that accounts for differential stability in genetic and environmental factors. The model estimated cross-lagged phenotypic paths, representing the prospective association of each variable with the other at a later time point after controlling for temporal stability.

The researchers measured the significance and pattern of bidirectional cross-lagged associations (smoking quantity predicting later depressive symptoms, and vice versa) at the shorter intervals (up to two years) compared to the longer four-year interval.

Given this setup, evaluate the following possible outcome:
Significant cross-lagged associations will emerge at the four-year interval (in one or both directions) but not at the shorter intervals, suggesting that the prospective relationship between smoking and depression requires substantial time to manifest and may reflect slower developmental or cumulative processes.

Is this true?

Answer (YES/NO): NO